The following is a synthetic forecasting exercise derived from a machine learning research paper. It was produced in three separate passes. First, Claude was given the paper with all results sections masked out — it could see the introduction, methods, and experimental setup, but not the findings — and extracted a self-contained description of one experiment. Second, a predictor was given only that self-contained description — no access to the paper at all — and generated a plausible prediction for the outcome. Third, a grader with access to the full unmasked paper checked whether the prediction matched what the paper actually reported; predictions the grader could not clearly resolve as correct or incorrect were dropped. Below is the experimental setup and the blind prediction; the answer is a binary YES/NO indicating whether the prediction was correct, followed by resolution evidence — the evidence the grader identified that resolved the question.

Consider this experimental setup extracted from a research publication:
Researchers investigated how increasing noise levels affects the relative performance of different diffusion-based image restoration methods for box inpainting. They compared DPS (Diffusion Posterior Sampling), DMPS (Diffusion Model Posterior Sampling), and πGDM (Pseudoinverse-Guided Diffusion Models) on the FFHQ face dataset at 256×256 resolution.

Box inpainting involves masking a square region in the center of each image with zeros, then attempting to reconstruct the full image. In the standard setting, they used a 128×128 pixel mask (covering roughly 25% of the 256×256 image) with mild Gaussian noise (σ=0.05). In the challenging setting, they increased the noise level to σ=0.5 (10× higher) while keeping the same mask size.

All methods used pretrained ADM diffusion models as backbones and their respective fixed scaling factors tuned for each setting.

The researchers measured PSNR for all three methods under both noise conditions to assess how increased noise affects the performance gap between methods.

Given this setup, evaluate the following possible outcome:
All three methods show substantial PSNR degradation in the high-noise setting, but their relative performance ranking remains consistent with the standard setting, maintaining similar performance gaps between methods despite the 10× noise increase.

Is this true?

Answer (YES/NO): NO